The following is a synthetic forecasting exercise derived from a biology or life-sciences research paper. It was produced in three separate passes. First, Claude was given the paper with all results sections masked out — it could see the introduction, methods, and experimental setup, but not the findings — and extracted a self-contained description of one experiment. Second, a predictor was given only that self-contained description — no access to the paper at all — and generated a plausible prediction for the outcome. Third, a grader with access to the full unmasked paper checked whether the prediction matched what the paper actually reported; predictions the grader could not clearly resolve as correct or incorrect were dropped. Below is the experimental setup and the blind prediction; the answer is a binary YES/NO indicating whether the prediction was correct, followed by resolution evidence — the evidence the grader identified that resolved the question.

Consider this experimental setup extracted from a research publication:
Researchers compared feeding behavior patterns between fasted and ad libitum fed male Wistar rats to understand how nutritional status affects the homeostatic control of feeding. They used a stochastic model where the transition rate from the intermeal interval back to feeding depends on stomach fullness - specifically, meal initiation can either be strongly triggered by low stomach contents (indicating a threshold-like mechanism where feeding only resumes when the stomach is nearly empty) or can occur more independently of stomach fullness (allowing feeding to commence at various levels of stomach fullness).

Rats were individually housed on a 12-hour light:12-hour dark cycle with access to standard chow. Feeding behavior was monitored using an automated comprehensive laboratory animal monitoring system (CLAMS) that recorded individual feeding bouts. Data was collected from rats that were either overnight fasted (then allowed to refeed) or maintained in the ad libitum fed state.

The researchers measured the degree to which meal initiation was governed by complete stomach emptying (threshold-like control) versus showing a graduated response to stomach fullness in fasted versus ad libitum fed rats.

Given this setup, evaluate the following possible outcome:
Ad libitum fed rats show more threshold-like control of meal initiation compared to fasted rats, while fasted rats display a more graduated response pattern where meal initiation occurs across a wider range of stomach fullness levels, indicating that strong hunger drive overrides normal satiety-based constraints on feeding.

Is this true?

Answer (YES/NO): YES